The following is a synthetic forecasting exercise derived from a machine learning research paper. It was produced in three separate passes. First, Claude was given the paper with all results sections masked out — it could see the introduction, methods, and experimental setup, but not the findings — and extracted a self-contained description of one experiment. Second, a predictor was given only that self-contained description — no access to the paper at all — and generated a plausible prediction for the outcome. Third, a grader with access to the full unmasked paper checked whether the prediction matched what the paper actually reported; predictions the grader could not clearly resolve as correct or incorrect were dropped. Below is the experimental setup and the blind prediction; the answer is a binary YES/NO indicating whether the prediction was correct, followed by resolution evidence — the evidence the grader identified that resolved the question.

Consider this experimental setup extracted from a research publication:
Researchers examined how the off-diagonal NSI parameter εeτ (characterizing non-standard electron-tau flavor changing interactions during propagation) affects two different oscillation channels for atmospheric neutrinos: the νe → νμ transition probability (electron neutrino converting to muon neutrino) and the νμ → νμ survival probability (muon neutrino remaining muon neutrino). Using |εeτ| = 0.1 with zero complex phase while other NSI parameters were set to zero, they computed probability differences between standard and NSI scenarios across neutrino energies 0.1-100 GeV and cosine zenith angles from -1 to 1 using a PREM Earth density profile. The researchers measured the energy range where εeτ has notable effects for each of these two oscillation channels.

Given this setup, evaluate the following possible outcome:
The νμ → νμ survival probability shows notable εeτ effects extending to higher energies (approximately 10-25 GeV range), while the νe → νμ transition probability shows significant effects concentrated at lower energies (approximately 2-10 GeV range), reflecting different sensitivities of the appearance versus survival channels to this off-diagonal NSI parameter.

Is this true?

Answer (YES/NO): NO